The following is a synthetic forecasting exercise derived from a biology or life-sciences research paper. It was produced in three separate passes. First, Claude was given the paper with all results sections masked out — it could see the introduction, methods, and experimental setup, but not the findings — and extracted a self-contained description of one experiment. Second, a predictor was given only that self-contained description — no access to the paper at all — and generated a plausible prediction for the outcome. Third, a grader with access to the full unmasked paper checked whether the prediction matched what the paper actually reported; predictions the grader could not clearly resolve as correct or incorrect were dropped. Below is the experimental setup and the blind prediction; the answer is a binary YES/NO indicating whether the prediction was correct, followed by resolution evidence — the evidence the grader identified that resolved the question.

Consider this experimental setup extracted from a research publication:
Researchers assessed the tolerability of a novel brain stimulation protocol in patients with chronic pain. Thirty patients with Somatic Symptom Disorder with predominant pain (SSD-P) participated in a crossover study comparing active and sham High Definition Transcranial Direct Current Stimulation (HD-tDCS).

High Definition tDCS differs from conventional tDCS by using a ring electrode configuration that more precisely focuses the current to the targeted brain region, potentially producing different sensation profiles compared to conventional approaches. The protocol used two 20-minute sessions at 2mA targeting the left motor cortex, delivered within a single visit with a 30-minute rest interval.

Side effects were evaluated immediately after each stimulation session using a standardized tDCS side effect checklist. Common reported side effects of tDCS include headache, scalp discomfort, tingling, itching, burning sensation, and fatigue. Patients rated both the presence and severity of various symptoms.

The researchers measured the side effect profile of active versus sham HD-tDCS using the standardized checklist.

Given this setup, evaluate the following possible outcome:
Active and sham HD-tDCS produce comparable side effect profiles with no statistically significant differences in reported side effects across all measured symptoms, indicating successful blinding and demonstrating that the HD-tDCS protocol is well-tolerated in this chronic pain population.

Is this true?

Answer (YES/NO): NO